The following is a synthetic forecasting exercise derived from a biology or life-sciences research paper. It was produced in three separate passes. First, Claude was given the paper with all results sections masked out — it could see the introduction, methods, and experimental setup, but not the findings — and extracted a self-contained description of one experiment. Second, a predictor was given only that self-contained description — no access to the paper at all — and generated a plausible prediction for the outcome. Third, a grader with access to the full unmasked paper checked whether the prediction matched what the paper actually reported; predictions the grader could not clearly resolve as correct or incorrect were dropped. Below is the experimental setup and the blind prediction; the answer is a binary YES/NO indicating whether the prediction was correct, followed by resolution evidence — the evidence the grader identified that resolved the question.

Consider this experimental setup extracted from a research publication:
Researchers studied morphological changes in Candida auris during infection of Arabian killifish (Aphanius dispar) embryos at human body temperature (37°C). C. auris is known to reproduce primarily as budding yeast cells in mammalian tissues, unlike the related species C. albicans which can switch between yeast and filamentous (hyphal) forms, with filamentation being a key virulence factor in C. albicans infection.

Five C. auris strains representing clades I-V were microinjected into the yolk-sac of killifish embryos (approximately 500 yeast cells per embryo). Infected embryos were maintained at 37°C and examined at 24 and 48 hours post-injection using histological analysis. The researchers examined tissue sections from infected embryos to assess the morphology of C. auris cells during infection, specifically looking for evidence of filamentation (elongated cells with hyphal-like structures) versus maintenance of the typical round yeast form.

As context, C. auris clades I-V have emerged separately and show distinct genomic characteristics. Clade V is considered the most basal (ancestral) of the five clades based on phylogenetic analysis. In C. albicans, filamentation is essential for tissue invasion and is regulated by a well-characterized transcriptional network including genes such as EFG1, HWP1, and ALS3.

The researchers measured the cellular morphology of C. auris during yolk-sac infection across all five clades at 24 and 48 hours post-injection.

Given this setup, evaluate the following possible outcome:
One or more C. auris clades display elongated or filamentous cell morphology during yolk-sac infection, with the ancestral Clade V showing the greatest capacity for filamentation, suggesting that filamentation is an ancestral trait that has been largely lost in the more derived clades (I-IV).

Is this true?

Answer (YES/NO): YES